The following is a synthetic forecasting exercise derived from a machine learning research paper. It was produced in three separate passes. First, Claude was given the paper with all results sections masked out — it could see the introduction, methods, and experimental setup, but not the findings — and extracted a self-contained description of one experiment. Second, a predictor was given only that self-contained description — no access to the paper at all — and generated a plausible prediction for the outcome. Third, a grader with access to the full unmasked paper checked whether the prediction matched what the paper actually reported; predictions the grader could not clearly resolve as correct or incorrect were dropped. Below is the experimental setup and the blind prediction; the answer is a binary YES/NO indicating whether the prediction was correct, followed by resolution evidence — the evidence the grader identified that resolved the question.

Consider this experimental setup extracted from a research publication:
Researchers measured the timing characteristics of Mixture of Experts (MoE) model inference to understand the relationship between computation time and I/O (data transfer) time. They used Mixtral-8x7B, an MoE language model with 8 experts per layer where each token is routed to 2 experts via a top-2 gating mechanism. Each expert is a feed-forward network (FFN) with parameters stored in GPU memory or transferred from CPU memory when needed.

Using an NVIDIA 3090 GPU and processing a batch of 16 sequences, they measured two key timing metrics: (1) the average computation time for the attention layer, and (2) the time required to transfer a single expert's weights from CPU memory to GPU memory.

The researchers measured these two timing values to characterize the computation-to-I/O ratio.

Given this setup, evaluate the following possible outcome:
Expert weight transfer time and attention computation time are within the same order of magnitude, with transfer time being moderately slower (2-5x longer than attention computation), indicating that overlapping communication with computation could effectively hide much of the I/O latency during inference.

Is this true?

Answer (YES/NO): NO